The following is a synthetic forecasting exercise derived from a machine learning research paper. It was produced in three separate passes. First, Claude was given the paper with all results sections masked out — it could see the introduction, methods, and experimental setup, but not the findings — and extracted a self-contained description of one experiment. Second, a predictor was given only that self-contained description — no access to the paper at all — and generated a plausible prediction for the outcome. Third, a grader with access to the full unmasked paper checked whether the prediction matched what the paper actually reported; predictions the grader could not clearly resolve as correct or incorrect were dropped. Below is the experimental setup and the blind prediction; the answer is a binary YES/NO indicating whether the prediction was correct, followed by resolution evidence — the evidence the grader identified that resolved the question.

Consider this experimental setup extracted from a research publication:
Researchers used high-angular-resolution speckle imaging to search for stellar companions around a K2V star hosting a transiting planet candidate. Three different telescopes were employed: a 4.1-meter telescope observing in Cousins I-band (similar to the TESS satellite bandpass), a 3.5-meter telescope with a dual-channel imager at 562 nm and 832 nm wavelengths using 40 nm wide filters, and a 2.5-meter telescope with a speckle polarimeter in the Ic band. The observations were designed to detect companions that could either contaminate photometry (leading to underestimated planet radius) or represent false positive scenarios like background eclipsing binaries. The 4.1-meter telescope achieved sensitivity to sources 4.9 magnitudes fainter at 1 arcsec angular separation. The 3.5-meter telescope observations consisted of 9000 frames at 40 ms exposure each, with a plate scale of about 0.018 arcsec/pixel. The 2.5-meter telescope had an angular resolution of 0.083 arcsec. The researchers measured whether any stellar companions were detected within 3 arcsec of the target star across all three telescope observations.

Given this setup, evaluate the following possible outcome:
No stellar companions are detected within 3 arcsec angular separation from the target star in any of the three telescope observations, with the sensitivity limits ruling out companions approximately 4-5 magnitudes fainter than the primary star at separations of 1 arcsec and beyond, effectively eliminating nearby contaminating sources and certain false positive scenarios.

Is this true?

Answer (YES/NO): YES